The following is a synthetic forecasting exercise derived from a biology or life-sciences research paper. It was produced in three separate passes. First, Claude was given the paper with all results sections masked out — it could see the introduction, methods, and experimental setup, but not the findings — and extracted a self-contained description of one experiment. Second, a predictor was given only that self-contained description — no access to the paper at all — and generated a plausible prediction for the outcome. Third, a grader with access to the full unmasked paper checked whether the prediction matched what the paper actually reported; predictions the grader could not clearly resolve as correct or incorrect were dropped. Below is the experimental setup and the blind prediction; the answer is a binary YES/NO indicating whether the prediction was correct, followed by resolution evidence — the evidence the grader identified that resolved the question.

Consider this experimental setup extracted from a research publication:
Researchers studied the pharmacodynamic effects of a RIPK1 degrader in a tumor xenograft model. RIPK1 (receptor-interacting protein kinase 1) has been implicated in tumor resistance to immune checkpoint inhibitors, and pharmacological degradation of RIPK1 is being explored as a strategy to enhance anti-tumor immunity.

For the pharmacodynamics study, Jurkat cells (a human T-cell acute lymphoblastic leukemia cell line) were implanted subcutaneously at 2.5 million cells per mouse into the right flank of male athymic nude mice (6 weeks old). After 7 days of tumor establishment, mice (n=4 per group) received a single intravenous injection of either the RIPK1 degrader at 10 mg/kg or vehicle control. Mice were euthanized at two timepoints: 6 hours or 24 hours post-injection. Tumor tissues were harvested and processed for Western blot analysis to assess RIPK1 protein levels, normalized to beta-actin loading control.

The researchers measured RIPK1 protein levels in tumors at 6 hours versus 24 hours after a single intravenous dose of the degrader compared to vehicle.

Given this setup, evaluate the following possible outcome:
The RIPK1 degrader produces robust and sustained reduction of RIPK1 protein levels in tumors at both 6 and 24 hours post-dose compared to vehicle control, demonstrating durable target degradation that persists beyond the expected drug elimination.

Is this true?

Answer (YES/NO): YES